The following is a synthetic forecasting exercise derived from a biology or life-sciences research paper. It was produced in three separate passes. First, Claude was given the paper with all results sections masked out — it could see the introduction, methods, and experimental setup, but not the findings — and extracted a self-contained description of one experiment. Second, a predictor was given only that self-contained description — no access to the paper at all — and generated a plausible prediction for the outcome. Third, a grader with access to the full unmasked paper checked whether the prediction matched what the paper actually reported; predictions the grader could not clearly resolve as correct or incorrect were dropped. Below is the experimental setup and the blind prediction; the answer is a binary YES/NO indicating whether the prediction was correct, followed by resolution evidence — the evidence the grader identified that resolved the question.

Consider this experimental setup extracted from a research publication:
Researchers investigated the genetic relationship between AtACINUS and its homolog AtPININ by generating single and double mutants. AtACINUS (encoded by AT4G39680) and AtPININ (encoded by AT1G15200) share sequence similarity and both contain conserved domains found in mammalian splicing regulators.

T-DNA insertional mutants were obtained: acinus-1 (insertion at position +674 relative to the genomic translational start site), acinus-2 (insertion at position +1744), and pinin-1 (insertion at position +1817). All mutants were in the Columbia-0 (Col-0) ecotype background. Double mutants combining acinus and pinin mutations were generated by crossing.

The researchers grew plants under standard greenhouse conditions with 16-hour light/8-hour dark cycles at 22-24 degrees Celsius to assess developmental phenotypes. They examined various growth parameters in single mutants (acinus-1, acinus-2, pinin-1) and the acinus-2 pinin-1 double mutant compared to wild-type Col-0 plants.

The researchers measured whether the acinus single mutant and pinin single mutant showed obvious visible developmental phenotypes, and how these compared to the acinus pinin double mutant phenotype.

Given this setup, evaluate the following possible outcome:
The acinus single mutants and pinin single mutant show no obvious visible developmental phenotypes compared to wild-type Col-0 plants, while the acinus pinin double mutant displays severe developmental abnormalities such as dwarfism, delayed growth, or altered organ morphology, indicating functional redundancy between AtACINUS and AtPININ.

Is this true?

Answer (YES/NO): YES